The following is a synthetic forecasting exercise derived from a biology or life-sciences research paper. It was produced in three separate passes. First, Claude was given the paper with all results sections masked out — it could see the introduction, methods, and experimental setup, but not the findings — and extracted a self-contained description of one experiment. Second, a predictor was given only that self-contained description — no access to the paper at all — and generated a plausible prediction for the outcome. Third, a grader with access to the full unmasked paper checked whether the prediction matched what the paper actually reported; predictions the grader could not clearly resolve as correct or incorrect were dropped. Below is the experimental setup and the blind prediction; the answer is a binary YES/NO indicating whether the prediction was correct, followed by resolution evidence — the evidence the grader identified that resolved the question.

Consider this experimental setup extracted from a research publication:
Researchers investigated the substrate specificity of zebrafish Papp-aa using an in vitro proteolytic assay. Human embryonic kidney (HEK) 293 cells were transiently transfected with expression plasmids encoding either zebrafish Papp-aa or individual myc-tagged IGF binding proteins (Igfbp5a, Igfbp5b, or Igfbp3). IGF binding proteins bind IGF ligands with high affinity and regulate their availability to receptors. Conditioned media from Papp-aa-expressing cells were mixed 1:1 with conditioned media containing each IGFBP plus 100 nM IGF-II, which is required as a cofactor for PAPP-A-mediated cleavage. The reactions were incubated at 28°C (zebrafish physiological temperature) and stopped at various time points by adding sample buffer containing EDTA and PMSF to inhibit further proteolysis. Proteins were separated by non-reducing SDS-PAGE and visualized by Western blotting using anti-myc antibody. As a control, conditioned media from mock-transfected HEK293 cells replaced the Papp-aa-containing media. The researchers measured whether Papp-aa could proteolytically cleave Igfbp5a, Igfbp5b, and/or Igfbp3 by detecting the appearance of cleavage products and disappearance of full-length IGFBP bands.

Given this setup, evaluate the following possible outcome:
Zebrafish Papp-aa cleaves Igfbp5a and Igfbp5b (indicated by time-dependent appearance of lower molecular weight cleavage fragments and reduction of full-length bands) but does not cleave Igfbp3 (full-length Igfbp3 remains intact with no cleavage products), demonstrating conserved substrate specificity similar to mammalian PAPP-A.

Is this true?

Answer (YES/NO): YES